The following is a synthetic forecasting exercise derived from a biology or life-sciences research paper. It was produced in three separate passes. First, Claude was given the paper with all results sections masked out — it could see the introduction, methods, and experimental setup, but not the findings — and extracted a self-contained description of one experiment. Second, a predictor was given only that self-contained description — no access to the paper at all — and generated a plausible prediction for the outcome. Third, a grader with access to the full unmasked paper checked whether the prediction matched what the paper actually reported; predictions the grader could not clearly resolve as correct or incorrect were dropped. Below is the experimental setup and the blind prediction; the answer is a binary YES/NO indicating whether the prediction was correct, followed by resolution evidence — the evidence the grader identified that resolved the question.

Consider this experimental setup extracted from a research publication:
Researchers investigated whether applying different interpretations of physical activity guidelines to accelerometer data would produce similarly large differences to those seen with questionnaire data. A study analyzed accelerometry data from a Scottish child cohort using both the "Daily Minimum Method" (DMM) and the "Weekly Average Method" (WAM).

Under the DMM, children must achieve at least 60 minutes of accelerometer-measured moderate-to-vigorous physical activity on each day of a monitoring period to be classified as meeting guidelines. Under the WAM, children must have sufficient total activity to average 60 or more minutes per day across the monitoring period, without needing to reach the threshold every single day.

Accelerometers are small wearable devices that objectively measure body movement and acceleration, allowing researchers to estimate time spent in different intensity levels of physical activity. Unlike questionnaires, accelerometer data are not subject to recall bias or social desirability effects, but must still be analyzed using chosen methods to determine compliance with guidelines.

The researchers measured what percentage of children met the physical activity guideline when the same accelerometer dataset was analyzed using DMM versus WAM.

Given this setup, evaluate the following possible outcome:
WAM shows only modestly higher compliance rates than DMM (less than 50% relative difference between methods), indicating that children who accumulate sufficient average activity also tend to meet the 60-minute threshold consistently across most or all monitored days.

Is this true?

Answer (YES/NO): NO